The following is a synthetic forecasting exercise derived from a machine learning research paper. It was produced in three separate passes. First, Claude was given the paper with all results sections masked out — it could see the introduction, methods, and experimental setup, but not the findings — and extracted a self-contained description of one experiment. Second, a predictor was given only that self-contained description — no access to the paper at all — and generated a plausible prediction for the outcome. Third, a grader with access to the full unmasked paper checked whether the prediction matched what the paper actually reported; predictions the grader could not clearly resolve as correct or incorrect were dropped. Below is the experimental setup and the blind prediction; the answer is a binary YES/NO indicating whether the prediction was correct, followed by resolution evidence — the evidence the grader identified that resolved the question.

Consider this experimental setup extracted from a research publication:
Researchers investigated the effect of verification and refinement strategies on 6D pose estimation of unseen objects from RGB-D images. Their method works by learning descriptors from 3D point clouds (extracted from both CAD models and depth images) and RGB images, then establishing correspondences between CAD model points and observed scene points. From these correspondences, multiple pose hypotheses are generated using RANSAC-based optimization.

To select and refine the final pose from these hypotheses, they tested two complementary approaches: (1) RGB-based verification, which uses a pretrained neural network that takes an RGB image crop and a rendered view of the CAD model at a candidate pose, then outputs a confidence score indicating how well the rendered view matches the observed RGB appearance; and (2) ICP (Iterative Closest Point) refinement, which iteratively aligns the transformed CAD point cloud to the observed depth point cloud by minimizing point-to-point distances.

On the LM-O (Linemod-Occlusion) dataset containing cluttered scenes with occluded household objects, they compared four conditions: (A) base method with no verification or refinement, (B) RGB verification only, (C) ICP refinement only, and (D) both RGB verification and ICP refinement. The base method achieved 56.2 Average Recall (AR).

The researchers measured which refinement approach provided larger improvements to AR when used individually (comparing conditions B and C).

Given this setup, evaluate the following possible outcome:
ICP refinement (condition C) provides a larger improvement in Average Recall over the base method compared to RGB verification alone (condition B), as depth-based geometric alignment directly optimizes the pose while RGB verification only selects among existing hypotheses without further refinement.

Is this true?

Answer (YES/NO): YES